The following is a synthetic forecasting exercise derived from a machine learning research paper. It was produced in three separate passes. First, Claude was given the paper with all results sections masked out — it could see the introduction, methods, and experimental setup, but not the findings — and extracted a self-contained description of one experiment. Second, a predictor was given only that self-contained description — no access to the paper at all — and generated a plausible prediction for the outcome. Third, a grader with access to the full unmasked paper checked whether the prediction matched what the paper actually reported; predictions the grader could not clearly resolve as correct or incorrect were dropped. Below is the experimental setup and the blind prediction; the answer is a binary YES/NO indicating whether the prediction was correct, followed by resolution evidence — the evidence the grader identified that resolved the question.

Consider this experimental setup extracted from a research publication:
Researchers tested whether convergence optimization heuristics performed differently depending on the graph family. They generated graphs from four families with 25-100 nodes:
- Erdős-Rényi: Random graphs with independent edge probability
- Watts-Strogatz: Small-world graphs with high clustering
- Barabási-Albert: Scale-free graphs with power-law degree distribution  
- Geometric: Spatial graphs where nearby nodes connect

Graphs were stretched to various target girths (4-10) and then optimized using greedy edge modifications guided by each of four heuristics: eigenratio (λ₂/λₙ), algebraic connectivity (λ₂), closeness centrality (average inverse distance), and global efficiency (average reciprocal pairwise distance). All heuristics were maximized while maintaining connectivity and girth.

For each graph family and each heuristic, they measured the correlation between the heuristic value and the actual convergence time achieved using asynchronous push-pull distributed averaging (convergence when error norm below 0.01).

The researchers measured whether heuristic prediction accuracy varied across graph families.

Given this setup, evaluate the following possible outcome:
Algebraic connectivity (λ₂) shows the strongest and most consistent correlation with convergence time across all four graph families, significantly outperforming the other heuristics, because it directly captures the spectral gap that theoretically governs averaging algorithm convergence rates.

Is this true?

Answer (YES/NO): NO